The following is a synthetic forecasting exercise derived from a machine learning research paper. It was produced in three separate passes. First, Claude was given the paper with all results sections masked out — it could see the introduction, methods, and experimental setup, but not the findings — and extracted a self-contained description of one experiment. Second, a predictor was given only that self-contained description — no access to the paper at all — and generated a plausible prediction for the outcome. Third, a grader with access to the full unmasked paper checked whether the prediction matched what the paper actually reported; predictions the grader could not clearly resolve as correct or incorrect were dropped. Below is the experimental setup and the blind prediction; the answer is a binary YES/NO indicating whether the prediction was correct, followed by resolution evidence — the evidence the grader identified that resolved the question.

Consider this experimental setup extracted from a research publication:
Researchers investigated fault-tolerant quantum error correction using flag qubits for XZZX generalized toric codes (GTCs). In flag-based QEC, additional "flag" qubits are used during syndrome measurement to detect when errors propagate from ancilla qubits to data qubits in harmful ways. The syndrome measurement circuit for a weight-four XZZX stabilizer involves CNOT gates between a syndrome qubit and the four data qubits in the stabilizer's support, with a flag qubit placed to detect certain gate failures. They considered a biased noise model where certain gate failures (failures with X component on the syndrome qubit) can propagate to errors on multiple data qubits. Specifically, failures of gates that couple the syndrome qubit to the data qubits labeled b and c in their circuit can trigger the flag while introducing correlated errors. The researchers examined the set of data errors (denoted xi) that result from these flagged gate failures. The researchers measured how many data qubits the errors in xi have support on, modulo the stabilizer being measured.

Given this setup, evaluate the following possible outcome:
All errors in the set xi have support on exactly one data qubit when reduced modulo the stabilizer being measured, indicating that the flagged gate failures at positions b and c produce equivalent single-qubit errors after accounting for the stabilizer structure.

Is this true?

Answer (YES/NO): NO